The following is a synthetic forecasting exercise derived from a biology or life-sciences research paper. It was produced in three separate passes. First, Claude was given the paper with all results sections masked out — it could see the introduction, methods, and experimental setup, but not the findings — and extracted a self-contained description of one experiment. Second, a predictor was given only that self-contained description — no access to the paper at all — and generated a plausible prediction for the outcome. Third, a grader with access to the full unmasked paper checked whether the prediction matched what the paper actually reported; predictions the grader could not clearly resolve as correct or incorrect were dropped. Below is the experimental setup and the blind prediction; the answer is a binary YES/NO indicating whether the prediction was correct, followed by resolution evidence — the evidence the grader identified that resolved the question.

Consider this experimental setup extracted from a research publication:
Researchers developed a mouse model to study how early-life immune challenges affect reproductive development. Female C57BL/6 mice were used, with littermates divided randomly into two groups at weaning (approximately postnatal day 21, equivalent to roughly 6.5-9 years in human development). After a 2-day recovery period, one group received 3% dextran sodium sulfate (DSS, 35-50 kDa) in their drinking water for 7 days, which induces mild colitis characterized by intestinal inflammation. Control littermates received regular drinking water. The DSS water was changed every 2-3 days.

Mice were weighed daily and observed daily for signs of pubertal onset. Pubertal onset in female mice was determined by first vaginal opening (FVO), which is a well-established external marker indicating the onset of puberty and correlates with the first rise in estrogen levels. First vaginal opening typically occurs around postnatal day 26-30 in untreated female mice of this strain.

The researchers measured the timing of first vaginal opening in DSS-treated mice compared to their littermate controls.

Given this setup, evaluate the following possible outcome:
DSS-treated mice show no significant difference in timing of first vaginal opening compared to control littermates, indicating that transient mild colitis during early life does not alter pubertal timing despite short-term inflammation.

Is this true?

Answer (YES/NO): NO